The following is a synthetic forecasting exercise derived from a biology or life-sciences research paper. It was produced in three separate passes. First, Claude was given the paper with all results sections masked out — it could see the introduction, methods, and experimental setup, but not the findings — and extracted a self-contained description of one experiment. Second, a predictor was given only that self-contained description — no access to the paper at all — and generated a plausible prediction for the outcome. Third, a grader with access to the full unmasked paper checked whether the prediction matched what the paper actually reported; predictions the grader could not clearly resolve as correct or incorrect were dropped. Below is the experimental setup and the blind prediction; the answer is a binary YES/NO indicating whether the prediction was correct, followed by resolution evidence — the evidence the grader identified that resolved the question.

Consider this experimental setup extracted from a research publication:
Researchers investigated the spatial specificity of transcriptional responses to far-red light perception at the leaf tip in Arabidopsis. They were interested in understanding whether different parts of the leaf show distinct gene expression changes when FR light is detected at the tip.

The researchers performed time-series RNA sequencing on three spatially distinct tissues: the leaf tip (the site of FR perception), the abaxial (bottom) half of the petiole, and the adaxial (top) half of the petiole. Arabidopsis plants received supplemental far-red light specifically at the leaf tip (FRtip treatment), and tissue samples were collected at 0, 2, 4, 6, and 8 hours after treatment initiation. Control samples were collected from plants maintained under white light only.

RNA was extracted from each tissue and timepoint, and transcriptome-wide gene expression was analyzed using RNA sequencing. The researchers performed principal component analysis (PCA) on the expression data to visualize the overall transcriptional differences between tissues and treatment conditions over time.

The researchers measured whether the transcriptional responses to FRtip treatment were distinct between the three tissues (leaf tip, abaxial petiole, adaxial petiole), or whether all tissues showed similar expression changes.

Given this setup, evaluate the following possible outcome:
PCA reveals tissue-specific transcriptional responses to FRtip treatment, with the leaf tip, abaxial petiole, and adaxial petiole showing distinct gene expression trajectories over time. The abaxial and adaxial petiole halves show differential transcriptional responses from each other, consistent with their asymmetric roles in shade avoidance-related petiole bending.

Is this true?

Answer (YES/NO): YES